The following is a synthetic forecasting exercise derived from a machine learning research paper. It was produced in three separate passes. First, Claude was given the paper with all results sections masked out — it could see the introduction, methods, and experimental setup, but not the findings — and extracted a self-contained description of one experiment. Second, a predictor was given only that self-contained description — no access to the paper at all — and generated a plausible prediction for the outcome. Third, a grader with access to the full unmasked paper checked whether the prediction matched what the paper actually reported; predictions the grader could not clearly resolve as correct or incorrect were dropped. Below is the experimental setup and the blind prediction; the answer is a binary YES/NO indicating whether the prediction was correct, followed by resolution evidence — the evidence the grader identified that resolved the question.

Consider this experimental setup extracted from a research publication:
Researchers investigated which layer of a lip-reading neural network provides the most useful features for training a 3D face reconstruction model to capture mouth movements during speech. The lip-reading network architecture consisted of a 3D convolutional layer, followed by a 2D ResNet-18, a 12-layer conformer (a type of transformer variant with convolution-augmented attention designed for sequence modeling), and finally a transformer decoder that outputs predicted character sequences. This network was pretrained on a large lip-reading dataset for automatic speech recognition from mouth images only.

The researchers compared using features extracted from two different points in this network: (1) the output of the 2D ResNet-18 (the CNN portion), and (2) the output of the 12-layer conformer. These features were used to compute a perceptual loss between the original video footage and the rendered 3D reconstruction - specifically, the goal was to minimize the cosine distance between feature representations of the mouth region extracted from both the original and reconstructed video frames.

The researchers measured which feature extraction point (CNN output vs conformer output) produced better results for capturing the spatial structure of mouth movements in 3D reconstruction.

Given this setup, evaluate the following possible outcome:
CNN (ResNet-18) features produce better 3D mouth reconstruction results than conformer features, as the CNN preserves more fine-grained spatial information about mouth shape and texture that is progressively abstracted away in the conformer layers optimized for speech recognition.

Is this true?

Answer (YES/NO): YES